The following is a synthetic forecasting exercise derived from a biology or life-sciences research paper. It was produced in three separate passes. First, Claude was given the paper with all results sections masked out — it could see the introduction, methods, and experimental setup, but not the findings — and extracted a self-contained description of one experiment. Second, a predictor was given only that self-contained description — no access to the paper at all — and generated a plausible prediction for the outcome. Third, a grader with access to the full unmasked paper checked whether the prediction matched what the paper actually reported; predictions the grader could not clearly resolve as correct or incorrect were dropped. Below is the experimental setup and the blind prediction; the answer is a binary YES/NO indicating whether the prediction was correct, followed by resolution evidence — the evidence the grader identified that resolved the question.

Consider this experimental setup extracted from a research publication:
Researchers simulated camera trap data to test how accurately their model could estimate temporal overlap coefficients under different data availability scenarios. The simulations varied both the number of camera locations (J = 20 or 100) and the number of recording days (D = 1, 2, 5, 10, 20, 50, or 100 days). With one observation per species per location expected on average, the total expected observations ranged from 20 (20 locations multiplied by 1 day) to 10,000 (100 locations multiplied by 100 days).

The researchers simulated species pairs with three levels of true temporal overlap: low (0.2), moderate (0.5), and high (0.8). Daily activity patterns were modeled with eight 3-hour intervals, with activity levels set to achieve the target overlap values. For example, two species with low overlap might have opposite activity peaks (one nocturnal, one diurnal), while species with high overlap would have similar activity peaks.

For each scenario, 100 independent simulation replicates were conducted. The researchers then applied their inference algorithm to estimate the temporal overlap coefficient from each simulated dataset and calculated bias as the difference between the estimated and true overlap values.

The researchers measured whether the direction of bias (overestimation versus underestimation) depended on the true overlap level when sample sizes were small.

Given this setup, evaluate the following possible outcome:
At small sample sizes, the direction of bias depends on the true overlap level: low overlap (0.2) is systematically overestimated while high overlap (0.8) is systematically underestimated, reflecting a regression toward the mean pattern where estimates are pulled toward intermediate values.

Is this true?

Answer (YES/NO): YES